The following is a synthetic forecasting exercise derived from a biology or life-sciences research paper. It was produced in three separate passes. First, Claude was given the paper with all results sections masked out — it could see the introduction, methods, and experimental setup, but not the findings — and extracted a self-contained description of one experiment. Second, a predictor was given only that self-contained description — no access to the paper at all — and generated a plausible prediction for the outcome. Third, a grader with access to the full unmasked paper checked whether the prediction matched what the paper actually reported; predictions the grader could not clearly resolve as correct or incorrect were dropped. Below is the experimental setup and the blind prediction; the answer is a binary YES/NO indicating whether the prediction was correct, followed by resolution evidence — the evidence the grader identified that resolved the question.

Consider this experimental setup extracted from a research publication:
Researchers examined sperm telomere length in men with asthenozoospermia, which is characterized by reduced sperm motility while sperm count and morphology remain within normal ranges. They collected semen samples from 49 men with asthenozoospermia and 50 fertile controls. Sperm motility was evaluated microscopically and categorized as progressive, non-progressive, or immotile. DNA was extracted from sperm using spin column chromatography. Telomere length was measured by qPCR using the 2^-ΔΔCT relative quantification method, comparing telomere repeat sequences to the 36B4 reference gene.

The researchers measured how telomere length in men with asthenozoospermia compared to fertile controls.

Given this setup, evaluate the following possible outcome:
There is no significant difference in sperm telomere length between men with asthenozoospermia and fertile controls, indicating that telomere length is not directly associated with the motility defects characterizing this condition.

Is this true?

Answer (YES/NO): NO